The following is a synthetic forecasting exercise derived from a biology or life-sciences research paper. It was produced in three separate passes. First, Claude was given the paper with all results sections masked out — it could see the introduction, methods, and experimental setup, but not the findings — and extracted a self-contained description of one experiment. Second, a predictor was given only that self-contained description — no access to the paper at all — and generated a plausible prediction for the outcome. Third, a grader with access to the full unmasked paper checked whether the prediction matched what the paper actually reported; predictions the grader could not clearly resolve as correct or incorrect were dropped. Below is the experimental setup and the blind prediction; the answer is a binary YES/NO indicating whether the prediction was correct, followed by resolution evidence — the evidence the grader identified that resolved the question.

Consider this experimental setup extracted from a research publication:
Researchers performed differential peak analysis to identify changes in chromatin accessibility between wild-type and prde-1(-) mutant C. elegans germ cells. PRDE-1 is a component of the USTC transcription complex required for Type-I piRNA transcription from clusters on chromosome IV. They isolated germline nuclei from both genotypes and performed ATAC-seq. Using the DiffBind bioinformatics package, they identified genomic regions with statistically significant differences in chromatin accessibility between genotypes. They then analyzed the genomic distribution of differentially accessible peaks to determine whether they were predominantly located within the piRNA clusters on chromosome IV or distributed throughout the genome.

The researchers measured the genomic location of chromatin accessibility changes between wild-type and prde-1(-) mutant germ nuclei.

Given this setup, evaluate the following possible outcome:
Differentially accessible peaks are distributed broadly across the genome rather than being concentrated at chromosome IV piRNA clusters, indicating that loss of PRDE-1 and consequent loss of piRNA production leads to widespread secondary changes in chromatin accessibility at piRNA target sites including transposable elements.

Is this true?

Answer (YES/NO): NO